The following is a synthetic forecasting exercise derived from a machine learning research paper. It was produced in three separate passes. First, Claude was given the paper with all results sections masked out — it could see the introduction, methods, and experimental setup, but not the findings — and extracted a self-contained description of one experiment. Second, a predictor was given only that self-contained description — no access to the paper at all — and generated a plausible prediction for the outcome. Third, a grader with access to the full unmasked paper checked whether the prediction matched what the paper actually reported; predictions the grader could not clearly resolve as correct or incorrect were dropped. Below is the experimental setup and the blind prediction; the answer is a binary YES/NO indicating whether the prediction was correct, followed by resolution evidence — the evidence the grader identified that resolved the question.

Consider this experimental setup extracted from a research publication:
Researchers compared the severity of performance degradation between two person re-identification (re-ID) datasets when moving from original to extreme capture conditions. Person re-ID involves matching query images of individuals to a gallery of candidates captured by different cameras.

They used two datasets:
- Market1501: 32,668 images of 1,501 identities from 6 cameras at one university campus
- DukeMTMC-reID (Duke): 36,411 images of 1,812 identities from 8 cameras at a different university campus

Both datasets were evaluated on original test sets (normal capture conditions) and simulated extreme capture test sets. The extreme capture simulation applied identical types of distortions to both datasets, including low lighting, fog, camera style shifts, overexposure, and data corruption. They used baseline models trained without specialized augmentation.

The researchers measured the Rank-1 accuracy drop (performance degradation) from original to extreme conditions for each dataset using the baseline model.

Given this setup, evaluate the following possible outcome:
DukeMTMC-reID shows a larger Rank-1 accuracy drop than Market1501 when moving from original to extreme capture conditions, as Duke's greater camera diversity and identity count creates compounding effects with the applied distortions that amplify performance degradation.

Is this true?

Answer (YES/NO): NO